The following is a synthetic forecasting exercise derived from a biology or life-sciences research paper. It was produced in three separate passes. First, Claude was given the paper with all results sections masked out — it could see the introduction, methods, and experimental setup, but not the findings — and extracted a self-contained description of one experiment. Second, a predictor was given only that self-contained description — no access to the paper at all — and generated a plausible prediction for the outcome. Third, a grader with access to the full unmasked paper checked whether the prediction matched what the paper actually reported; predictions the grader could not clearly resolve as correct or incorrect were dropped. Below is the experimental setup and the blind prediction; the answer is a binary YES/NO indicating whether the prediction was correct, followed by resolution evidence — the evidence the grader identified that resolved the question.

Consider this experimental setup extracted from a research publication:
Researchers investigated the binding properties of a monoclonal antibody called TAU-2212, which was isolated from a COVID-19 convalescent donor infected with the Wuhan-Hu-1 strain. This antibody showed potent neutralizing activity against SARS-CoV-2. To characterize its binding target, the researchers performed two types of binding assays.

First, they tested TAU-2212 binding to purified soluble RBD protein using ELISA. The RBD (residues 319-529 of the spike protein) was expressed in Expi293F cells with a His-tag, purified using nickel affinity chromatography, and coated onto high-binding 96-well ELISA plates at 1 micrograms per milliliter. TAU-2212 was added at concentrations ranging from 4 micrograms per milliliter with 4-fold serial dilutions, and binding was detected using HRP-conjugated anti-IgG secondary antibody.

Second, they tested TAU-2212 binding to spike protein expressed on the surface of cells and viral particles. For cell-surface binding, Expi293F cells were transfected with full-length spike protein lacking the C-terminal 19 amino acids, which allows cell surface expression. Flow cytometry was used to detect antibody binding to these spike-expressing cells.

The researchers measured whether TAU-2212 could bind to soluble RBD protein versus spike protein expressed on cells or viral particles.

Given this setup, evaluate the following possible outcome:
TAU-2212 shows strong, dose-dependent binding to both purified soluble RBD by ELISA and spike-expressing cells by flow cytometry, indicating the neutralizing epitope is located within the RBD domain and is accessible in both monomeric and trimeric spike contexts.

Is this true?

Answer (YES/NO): NO